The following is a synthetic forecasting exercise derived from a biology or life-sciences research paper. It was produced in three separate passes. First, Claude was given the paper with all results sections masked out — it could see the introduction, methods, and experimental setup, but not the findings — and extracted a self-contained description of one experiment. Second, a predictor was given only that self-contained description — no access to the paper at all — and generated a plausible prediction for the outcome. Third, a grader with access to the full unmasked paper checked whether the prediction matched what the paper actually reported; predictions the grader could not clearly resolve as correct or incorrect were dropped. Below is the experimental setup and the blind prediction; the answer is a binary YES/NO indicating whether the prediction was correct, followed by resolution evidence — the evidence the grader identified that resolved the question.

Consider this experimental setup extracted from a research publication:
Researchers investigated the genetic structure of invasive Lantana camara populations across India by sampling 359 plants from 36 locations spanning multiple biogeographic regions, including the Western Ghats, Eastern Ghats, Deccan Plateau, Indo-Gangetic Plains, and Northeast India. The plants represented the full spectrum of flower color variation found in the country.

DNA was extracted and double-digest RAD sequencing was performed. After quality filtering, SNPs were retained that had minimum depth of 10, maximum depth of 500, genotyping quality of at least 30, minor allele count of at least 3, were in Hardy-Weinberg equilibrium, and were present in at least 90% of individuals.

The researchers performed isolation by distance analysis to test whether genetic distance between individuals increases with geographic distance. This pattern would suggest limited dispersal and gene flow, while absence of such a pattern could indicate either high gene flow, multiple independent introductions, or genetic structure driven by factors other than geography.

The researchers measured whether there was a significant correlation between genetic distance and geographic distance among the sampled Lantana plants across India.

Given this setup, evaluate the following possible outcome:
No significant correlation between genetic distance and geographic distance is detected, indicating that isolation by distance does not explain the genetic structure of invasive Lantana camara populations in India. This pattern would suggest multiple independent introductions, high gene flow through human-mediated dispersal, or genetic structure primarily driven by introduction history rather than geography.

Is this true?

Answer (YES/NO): YES